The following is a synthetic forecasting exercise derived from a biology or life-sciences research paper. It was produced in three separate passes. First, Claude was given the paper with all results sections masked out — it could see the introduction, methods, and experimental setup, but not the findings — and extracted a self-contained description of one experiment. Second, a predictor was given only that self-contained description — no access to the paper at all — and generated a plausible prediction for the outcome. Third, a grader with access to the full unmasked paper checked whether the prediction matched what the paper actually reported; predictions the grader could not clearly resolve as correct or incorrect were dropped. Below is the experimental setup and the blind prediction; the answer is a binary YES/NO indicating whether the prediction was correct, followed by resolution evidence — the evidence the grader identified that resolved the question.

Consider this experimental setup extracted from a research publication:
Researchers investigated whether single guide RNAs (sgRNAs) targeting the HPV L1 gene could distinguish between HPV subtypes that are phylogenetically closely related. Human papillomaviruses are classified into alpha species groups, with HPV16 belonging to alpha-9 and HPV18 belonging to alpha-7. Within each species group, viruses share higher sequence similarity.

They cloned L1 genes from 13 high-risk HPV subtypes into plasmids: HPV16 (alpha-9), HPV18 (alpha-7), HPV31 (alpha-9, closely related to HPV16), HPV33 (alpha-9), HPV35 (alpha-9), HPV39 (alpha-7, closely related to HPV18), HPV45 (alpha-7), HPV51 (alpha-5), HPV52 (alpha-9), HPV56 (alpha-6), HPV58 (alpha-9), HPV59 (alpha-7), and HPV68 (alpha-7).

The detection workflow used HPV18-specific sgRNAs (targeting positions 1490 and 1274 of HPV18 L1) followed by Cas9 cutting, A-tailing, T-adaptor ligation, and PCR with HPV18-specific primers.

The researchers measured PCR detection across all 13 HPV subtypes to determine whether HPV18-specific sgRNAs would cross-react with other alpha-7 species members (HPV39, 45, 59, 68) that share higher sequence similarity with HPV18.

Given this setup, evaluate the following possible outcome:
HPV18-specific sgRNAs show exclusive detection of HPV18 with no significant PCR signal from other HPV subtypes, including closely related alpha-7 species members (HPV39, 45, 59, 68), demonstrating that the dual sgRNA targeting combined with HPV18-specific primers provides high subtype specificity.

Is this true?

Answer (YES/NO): YES